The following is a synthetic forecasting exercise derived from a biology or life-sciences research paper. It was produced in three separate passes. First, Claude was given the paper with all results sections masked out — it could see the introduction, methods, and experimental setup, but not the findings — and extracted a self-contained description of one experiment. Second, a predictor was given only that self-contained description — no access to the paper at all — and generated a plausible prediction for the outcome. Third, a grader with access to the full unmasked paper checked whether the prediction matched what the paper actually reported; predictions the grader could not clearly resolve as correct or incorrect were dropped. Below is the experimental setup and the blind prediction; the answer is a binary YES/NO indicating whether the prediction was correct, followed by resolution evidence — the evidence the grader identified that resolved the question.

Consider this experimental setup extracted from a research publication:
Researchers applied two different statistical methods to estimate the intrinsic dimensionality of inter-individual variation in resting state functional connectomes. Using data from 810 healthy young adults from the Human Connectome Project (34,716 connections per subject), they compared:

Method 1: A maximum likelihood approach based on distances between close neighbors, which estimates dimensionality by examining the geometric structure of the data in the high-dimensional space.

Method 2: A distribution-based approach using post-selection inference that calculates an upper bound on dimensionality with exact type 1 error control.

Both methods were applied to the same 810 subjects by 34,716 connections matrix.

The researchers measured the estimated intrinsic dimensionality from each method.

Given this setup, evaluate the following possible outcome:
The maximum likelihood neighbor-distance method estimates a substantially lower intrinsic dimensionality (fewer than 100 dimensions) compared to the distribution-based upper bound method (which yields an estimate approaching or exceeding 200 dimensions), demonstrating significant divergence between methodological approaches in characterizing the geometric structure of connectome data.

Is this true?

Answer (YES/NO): NO